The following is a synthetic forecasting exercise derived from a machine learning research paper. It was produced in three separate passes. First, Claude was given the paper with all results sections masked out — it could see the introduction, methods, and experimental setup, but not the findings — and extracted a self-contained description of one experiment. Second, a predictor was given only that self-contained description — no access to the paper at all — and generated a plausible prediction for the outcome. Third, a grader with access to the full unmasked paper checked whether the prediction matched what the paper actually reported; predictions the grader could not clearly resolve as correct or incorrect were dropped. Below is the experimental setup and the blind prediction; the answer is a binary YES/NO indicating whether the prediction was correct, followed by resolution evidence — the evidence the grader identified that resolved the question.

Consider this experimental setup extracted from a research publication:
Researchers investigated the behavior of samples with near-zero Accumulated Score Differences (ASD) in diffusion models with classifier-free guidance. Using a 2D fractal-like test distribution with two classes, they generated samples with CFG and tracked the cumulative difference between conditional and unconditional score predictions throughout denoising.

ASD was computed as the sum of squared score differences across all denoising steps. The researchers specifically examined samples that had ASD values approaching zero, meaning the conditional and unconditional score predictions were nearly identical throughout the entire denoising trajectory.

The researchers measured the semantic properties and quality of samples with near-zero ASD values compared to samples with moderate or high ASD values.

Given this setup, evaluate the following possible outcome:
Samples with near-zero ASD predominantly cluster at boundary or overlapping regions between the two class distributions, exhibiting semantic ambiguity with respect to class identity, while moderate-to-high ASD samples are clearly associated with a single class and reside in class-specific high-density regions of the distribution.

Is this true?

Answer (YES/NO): NO